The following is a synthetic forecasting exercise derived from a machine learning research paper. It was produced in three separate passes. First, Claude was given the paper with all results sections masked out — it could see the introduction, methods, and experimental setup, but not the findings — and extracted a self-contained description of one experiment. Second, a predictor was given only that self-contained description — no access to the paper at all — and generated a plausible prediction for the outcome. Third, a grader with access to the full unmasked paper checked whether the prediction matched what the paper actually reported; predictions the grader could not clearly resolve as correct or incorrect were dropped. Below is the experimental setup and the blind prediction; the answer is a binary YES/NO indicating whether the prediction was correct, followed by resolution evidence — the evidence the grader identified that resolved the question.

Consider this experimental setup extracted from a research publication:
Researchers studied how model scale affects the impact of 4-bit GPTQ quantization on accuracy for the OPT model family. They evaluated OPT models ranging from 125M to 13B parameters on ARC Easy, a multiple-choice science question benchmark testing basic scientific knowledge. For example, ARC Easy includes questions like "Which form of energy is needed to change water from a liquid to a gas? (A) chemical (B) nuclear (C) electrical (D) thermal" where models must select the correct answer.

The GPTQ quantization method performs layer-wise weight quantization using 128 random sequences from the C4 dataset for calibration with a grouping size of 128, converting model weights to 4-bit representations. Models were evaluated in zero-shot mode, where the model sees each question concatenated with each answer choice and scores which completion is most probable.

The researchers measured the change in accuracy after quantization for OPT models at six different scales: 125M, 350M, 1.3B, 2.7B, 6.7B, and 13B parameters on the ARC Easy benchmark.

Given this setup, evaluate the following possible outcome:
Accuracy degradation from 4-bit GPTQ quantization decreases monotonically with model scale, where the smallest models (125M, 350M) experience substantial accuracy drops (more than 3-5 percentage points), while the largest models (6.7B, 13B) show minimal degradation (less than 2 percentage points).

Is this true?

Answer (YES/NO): NO